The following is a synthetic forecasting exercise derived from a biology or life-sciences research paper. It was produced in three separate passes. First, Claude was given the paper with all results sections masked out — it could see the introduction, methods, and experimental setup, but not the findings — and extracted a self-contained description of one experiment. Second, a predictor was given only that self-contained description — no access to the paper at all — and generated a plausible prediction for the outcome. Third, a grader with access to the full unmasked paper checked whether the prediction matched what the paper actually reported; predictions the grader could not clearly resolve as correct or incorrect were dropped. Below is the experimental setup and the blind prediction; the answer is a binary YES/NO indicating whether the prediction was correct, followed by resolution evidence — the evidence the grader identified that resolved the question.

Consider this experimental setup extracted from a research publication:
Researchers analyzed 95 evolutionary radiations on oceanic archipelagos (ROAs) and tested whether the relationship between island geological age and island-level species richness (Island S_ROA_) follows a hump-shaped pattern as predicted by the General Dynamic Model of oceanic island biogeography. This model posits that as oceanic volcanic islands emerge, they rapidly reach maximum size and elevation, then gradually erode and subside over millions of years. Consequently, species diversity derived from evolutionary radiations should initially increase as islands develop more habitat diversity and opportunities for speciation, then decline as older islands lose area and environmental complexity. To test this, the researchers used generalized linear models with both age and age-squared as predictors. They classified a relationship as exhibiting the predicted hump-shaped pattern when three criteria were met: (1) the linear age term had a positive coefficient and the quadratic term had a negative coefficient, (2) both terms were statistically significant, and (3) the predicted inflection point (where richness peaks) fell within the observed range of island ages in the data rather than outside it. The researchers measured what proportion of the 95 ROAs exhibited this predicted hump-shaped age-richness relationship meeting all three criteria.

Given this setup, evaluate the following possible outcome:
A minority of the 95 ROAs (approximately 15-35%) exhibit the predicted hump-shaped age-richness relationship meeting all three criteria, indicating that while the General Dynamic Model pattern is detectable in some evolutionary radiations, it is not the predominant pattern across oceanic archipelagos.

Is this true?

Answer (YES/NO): NO